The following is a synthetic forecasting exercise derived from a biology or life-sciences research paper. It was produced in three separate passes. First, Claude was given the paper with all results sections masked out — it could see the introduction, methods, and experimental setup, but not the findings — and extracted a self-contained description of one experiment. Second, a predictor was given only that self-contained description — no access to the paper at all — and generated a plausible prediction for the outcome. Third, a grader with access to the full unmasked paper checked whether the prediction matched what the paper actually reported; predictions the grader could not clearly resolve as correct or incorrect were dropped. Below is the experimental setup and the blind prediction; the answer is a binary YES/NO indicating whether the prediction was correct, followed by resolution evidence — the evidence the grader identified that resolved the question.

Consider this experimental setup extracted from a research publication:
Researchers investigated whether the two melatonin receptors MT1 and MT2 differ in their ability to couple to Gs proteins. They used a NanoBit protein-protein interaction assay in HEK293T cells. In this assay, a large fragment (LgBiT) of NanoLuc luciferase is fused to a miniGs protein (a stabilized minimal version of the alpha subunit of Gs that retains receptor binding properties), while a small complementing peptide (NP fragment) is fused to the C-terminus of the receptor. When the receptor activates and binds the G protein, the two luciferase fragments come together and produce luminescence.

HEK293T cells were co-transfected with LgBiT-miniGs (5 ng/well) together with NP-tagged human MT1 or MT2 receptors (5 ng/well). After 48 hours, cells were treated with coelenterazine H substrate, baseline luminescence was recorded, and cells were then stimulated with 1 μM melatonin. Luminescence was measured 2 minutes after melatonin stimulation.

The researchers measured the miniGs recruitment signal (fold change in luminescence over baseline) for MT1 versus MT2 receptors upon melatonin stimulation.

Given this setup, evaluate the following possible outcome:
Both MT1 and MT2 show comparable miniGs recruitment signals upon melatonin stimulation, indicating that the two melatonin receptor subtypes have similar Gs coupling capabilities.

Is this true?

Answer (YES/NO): NO